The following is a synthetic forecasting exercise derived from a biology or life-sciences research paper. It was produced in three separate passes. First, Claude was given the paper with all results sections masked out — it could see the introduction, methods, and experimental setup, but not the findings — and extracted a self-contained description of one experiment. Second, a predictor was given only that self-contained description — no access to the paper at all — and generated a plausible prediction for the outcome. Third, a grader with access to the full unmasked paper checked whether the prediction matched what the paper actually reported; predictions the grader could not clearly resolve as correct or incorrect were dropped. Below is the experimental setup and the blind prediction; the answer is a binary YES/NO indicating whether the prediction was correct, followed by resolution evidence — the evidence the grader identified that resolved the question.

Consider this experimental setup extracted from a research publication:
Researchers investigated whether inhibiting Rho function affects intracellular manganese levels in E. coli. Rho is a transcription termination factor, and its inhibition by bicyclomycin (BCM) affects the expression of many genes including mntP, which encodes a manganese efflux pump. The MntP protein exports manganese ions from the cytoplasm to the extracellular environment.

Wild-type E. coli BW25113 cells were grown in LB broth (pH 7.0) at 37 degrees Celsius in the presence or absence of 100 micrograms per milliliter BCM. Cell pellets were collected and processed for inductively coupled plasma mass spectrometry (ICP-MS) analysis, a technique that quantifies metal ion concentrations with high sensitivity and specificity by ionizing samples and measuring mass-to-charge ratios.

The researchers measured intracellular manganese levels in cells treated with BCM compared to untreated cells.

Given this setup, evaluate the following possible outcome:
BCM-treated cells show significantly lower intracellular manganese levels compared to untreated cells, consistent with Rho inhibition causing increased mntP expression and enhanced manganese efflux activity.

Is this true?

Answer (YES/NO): NO